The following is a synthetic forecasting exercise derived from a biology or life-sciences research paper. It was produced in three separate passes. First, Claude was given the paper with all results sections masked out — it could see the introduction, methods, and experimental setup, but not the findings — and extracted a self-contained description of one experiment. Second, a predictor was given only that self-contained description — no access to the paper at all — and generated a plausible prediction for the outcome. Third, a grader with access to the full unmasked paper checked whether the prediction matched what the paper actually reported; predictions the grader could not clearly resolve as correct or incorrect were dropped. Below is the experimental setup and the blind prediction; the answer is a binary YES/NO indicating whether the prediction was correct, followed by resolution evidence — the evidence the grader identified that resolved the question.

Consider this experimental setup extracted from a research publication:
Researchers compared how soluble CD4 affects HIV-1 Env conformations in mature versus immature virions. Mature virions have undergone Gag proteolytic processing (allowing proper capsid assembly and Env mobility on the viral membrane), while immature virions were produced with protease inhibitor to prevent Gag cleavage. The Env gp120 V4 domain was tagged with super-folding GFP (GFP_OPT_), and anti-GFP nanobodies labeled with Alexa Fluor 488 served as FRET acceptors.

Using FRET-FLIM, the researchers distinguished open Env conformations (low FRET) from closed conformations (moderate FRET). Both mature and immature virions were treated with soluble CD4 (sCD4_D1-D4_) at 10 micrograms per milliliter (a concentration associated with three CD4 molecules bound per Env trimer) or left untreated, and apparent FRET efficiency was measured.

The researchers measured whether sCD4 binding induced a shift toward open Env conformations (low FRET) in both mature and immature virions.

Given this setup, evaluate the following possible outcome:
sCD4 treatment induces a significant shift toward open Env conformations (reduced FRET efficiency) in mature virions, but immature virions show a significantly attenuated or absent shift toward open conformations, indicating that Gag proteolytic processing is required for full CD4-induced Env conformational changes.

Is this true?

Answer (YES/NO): NO